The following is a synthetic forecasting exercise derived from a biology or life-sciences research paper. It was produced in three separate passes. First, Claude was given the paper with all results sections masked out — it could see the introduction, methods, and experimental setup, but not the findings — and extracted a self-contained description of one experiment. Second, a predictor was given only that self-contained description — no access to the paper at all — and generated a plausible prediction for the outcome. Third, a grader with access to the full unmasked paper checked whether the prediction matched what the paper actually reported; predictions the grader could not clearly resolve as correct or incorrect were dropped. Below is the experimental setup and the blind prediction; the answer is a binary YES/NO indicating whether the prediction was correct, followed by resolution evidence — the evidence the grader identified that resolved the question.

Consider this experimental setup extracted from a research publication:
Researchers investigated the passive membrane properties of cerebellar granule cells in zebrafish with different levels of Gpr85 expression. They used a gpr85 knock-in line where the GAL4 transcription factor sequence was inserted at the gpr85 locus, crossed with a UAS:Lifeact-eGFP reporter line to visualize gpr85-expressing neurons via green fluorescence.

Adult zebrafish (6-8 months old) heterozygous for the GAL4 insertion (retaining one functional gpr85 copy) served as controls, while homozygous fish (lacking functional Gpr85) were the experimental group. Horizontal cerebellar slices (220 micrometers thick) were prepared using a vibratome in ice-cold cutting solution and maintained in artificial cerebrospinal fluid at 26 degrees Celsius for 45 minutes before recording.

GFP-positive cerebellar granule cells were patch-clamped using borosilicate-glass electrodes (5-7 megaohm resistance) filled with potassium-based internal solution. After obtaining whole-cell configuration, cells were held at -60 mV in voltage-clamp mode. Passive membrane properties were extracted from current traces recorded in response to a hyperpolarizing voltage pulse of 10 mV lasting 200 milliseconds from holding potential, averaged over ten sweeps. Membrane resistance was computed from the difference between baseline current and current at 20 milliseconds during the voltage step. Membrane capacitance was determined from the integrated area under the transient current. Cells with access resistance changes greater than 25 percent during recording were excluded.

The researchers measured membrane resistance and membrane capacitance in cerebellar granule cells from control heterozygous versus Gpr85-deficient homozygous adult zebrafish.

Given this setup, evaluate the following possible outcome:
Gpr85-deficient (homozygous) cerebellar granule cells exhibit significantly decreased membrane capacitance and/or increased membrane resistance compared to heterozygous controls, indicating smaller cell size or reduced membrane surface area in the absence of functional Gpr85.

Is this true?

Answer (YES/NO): NO